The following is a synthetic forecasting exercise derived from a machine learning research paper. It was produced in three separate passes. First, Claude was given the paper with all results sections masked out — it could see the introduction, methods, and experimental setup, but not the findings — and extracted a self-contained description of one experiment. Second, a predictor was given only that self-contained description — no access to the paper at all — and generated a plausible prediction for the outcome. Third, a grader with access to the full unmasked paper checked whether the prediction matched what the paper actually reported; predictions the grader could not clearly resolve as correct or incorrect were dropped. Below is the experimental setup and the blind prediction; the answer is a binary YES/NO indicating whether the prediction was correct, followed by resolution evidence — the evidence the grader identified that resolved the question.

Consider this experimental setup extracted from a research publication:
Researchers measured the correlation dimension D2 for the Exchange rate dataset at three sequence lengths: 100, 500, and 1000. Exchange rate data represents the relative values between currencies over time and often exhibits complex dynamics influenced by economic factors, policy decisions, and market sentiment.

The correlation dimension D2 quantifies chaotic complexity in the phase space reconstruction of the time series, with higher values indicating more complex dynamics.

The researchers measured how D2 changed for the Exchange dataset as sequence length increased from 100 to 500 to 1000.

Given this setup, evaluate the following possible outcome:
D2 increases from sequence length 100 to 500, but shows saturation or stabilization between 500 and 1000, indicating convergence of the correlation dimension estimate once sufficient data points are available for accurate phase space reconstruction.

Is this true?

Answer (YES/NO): NO